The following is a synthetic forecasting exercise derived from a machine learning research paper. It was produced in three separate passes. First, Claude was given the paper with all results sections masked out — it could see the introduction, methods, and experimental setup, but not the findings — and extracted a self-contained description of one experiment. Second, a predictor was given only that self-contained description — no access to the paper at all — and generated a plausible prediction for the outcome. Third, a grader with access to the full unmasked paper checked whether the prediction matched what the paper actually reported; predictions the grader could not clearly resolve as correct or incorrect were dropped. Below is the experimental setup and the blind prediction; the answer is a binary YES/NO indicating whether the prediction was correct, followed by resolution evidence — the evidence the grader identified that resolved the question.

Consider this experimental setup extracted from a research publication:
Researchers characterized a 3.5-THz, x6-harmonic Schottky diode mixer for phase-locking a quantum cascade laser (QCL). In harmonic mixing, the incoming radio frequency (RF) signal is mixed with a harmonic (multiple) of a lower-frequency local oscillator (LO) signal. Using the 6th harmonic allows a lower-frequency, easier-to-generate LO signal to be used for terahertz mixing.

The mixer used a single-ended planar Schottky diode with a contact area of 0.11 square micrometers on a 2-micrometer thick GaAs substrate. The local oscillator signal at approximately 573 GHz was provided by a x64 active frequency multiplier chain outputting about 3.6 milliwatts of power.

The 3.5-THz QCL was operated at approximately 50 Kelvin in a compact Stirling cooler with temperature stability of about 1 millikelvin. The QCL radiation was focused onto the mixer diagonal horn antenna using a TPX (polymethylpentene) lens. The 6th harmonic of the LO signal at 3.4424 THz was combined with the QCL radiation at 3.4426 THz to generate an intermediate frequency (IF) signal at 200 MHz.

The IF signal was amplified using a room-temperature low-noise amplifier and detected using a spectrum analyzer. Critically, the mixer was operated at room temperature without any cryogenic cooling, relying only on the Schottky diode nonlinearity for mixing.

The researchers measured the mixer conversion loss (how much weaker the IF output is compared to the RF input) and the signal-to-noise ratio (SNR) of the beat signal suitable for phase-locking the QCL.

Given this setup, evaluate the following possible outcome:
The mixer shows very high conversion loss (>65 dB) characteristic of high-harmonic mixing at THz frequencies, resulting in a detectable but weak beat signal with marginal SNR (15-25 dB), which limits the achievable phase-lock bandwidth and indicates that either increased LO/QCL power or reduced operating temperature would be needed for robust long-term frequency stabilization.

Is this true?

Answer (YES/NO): NO